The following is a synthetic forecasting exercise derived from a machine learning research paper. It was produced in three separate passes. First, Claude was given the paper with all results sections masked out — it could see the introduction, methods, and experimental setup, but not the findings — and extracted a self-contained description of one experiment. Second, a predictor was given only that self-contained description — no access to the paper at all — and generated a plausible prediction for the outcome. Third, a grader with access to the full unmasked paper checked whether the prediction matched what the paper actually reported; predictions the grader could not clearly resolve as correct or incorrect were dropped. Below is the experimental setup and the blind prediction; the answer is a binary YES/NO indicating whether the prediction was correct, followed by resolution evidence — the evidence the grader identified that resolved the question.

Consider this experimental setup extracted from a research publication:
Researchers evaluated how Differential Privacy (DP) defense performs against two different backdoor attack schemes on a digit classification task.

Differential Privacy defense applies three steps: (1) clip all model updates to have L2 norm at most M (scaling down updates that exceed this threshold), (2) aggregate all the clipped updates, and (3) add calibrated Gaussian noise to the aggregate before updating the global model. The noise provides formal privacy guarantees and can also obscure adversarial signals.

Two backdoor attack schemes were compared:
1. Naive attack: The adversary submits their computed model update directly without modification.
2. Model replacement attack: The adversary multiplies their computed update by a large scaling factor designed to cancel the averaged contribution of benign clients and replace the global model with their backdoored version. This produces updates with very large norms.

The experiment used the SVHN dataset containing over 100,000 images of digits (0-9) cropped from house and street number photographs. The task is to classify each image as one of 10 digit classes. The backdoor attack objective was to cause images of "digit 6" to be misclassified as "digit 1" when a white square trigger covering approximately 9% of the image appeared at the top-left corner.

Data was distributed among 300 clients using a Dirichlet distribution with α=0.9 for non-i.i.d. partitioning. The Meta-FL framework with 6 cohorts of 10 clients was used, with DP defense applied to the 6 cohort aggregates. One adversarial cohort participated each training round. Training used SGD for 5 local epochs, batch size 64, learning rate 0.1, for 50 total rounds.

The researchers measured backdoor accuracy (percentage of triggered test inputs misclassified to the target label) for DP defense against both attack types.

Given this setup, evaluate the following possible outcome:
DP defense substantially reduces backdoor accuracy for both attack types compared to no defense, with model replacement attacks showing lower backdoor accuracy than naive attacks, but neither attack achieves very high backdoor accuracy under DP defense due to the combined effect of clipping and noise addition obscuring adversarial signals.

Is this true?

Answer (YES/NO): NO